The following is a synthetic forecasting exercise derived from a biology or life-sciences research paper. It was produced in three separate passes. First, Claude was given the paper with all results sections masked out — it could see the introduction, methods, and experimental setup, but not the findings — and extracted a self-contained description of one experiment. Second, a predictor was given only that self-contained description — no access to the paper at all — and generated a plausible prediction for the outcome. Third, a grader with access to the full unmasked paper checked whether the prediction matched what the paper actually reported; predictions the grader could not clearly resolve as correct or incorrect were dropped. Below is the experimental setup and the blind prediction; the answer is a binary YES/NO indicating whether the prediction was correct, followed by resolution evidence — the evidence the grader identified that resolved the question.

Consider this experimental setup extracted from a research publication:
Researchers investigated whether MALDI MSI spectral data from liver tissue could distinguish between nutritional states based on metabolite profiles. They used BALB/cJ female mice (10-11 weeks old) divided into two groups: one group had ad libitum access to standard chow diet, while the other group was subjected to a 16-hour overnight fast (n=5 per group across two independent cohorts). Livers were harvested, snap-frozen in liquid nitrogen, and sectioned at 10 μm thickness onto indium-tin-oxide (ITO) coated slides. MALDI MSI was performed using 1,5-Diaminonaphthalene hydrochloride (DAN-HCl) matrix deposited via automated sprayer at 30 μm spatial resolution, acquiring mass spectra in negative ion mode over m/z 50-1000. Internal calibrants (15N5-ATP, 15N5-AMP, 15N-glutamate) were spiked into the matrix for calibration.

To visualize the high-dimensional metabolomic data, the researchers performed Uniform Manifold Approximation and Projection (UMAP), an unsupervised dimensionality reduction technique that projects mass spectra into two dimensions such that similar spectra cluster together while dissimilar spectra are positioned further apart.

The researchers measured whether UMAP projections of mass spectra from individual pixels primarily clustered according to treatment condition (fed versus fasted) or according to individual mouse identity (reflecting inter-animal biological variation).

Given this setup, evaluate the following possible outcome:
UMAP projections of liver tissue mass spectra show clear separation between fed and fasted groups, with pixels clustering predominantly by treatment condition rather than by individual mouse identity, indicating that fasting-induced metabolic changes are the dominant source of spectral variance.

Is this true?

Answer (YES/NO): YES